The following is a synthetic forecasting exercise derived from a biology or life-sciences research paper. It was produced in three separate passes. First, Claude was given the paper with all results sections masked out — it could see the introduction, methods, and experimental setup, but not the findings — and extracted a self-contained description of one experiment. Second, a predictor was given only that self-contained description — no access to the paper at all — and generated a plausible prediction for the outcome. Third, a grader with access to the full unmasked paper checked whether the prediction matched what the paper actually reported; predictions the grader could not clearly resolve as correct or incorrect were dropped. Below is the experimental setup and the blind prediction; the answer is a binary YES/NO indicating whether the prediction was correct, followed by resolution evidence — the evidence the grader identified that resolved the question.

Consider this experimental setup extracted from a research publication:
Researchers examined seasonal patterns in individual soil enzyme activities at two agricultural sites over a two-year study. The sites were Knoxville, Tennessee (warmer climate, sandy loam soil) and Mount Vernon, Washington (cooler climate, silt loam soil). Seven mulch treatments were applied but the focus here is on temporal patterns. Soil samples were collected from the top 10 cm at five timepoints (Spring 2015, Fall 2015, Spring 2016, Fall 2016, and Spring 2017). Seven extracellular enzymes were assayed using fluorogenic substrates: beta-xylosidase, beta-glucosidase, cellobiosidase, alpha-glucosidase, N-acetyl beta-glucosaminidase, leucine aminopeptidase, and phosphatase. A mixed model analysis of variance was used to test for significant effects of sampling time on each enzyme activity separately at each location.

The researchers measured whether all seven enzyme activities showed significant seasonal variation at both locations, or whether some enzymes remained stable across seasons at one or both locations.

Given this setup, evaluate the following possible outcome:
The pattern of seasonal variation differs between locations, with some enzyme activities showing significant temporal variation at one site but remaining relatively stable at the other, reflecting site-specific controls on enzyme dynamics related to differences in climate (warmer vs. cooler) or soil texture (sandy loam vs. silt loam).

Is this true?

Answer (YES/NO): YES